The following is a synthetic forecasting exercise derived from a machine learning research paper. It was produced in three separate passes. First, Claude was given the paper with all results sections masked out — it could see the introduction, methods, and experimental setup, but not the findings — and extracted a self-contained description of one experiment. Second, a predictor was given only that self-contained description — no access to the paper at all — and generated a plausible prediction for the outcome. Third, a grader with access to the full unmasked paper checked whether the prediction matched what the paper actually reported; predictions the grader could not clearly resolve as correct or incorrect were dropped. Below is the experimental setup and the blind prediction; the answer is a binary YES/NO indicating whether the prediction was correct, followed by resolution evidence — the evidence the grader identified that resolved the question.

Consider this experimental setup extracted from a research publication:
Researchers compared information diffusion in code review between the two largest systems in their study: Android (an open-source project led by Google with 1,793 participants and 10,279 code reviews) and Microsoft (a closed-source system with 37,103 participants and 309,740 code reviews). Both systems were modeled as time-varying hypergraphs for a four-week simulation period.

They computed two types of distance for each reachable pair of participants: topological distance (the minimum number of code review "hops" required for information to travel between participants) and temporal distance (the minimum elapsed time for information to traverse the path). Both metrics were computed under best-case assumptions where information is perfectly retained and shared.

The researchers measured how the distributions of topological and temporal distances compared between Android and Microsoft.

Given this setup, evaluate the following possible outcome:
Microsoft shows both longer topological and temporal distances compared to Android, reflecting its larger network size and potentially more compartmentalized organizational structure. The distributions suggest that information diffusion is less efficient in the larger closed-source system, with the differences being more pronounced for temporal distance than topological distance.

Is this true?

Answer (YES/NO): NO